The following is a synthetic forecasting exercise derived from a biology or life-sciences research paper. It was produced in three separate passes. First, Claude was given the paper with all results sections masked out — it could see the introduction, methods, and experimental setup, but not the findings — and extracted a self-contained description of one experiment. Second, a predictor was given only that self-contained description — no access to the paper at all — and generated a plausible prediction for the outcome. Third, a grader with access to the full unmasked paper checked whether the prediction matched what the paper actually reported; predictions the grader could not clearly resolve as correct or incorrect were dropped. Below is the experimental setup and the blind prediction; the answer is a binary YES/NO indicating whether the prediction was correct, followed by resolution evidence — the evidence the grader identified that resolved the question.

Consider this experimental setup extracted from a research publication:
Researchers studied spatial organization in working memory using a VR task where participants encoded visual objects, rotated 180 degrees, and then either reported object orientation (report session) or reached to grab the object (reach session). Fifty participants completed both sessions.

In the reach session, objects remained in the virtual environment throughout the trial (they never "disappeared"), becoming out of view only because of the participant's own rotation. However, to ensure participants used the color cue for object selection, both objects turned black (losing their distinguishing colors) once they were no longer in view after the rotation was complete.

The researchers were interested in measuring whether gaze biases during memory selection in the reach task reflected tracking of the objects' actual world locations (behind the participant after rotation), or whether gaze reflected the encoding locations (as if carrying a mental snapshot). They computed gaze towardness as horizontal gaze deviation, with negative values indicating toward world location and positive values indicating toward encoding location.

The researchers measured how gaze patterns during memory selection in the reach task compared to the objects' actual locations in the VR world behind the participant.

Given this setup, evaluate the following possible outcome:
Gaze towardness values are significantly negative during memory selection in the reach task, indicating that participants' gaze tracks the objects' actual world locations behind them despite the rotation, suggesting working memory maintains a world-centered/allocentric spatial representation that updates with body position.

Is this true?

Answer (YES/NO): YES